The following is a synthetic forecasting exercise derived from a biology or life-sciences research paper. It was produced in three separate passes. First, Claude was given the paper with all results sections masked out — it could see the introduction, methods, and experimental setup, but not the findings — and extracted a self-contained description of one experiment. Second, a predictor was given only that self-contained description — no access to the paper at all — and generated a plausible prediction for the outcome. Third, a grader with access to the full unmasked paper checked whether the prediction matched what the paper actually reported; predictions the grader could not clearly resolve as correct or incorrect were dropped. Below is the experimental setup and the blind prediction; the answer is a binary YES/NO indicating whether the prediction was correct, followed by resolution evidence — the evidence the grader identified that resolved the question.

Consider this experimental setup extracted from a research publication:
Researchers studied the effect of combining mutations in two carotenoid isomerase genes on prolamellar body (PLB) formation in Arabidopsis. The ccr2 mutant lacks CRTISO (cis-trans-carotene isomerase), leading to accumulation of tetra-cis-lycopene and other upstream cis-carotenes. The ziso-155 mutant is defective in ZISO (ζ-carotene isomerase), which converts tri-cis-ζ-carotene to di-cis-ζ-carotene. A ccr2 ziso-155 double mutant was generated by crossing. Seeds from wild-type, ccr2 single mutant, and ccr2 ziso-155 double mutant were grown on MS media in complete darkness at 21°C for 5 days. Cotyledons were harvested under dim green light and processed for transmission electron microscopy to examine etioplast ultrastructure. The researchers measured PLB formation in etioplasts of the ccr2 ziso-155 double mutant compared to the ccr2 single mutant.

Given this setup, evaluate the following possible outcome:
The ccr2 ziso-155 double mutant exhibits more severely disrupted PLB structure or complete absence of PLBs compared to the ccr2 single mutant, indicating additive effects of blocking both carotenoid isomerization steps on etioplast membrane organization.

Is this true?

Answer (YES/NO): NO